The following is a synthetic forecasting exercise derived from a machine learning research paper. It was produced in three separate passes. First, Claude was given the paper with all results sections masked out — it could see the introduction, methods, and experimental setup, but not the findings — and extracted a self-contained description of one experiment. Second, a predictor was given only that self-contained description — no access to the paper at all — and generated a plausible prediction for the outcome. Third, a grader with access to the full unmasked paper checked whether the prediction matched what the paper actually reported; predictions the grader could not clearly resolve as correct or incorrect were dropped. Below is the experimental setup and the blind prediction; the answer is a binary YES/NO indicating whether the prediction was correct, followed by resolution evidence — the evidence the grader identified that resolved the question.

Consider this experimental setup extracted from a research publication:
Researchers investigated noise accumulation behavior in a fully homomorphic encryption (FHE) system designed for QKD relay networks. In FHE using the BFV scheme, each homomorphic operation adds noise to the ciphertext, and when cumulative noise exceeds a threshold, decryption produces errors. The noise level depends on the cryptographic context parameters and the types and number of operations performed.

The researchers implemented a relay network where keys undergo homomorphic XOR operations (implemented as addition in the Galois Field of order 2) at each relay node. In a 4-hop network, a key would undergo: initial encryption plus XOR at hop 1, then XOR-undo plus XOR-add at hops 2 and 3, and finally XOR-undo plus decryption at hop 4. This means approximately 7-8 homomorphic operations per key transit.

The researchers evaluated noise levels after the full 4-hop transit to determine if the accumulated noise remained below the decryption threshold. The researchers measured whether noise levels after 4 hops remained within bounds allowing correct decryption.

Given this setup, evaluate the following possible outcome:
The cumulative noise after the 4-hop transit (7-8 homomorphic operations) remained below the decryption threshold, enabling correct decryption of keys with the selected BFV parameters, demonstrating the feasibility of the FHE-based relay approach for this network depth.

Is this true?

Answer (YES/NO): YES